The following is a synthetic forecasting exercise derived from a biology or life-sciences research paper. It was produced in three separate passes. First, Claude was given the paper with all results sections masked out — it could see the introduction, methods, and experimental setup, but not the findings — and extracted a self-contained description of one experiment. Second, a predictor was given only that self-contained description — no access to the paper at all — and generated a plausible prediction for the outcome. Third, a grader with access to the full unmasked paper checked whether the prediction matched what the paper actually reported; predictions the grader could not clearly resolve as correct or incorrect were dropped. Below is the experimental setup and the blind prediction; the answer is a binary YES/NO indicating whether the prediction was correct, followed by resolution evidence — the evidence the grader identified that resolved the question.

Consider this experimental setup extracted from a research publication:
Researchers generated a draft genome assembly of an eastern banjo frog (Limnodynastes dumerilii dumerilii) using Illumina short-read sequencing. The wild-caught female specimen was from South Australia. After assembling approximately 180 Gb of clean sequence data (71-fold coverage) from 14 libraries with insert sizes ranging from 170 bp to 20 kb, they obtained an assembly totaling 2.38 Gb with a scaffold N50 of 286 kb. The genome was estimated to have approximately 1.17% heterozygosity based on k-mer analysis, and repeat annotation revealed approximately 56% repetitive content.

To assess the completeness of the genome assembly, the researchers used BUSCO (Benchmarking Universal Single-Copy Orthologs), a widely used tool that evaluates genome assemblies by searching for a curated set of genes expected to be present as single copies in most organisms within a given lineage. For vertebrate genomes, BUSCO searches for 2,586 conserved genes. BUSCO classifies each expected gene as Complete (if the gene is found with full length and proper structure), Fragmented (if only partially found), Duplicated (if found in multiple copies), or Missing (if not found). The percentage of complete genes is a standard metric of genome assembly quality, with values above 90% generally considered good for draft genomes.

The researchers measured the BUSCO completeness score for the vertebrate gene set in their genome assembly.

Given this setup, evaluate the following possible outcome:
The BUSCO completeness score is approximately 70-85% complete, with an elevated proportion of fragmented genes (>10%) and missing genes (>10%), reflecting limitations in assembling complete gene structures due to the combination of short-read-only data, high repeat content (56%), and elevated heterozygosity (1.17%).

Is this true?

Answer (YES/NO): NO